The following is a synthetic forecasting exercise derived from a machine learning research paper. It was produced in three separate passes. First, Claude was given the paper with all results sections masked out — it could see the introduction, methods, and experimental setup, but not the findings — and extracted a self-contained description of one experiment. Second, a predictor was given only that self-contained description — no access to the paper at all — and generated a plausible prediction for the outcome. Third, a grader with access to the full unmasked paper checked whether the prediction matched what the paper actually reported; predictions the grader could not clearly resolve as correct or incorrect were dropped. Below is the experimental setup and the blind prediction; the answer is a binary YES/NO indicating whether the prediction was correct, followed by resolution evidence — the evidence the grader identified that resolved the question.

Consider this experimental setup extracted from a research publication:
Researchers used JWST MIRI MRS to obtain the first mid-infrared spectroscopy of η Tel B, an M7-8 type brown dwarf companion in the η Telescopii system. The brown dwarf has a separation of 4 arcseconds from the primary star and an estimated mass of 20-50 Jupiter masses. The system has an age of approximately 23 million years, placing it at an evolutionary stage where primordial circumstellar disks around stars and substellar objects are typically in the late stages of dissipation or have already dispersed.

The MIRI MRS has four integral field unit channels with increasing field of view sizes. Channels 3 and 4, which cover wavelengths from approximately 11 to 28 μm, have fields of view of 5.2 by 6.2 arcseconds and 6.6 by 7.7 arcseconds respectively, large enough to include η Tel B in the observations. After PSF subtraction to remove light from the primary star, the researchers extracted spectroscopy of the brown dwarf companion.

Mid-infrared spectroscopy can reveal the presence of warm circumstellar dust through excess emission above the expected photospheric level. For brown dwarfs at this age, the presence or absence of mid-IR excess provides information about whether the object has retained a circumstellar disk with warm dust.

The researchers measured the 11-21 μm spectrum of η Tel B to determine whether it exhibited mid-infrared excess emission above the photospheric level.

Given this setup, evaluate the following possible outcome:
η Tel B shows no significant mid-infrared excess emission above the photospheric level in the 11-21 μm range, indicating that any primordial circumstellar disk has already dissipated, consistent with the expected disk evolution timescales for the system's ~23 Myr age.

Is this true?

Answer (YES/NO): YES